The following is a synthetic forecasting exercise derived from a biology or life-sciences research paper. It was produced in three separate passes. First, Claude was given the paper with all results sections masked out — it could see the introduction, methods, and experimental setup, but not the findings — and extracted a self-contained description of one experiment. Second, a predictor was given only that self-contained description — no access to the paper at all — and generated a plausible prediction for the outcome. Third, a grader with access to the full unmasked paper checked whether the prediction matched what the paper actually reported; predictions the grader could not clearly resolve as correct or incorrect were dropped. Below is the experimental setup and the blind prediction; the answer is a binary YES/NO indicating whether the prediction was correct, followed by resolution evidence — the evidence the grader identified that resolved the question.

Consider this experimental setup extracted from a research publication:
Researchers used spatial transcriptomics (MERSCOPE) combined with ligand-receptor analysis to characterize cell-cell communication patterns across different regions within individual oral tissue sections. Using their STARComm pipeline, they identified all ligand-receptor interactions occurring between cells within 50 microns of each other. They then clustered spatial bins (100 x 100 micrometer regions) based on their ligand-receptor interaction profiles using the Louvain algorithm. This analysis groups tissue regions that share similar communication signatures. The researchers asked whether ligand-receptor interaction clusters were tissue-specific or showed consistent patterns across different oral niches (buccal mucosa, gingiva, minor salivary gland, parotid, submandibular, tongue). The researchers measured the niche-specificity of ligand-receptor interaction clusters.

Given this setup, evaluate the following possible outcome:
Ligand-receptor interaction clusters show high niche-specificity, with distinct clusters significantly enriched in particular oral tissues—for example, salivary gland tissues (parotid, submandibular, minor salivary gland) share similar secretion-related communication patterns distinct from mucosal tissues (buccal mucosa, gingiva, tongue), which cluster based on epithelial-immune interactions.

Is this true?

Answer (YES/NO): NO